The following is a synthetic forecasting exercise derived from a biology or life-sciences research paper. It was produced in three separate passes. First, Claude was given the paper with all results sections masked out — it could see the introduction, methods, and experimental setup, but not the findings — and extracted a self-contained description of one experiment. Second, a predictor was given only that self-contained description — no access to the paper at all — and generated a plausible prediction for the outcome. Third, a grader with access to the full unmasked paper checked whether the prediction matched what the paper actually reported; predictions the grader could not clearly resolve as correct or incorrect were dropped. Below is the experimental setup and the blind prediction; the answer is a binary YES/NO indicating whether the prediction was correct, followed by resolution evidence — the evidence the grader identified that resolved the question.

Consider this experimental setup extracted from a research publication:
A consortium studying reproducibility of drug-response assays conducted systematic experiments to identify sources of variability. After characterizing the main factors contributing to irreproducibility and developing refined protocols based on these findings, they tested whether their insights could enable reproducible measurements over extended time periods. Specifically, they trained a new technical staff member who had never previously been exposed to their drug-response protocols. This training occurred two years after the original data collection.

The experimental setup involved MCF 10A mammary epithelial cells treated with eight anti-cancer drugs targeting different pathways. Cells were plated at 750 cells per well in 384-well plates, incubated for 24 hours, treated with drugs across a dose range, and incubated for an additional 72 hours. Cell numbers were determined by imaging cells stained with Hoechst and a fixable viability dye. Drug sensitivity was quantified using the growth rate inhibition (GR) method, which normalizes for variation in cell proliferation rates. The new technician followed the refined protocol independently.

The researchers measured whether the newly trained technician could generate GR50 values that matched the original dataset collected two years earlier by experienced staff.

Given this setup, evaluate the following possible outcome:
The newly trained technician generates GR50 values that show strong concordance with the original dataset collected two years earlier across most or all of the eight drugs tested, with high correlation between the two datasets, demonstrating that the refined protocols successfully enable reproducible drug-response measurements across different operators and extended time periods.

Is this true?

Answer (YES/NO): YES